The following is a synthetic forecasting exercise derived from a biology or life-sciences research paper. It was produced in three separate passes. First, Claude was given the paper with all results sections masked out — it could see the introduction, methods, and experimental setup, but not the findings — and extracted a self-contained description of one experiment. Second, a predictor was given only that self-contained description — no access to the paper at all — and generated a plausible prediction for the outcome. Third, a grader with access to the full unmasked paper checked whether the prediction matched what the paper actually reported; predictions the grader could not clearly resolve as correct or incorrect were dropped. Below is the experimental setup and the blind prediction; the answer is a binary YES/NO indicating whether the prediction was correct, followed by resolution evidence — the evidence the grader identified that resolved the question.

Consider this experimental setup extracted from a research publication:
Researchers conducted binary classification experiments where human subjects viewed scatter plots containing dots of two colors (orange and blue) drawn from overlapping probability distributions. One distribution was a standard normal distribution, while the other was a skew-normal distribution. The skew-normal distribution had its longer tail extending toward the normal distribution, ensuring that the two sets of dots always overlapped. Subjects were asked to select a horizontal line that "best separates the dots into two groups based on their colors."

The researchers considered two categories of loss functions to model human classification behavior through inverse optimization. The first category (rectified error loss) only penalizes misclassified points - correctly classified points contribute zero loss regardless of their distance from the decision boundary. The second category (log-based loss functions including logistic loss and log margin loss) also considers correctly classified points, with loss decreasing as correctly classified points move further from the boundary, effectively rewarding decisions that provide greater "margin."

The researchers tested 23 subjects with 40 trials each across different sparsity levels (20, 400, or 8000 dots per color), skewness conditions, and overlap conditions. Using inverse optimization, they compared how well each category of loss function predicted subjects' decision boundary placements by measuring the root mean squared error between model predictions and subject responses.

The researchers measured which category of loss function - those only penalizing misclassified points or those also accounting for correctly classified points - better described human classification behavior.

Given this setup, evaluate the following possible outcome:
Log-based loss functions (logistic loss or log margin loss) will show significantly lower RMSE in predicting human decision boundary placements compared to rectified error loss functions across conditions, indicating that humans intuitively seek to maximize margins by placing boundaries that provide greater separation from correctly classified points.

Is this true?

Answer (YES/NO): YES